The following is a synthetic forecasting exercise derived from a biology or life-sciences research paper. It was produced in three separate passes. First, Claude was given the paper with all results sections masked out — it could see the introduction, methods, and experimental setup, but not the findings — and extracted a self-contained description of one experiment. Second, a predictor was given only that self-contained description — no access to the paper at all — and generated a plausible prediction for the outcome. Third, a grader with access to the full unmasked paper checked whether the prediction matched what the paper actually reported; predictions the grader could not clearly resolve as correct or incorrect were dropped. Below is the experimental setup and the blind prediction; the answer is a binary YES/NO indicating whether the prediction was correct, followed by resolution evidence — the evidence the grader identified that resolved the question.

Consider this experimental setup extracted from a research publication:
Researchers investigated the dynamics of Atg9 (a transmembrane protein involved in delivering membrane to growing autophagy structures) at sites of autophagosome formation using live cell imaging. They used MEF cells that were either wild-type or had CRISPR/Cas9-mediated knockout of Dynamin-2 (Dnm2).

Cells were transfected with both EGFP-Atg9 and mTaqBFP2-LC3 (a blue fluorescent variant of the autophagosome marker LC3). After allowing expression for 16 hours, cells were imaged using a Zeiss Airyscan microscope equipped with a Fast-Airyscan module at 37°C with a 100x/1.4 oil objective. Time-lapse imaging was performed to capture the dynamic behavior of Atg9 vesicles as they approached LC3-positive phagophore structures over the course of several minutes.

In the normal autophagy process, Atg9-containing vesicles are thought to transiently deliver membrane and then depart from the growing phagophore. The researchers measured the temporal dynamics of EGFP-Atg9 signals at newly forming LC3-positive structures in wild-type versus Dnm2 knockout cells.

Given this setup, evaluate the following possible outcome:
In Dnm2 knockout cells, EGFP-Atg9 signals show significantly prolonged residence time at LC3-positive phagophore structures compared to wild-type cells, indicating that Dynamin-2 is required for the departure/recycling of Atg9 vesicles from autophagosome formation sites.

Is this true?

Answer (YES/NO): YES